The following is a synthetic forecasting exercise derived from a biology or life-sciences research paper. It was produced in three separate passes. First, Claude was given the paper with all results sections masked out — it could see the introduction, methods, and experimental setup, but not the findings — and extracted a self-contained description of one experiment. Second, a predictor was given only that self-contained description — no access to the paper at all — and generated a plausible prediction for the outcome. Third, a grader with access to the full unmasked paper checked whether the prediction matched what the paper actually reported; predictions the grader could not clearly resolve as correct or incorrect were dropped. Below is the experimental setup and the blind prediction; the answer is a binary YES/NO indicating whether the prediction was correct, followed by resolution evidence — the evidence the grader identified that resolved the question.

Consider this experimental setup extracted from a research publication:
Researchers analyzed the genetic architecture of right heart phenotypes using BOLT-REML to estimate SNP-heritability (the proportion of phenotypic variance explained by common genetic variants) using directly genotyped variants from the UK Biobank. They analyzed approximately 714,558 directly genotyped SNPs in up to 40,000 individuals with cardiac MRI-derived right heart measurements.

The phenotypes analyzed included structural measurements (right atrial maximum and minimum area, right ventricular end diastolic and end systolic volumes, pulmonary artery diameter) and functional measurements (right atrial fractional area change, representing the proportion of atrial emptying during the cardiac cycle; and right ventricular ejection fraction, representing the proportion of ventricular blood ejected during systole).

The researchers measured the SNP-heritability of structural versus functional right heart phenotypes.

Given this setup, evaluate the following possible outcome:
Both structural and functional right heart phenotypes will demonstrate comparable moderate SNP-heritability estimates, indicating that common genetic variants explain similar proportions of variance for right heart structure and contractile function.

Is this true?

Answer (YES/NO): NO